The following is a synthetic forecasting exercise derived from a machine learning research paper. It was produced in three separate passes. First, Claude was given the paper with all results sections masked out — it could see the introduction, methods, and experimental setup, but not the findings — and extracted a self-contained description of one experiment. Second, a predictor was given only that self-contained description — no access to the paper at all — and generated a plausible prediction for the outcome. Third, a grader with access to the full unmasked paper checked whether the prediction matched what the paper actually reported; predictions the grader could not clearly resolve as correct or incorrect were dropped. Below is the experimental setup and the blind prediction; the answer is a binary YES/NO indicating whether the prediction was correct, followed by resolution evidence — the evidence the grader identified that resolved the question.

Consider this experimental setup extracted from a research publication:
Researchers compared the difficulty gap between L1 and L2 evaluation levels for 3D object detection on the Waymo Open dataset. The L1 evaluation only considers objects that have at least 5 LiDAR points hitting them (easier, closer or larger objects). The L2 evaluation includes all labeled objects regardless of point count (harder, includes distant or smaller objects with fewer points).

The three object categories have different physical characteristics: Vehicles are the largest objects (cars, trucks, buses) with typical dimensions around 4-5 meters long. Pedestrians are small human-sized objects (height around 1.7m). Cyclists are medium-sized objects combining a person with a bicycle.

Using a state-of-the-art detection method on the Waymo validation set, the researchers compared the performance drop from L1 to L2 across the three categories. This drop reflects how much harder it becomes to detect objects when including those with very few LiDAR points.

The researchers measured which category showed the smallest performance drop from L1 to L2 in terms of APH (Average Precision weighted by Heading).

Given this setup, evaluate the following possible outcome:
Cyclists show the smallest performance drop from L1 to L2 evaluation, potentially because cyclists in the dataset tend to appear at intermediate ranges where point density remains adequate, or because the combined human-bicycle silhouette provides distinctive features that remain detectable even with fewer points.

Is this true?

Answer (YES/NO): YES